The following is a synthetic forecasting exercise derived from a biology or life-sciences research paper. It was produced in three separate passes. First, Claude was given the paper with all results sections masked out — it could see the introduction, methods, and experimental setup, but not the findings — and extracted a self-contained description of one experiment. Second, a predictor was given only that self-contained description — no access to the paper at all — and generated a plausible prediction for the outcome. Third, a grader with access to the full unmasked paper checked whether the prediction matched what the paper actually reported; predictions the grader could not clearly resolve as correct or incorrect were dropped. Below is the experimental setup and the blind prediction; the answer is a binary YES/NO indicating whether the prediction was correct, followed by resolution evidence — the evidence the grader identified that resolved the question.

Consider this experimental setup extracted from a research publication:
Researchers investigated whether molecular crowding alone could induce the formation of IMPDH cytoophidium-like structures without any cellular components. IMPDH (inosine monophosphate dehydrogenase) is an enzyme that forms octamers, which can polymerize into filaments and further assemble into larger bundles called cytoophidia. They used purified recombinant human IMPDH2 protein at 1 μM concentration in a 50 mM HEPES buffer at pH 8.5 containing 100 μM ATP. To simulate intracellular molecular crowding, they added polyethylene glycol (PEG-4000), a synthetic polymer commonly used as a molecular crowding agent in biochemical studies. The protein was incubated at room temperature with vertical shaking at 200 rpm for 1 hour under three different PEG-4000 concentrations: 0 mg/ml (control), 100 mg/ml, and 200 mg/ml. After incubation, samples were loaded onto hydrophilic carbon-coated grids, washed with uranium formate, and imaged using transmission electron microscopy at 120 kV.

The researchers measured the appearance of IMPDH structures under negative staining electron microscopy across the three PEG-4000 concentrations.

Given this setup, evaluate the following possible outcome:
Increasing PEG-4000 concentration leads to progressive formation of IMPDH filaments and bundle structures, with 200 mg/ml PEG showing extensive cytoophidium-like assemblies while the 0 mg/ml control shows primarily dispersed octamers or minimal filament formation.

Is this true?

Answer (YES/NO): NO